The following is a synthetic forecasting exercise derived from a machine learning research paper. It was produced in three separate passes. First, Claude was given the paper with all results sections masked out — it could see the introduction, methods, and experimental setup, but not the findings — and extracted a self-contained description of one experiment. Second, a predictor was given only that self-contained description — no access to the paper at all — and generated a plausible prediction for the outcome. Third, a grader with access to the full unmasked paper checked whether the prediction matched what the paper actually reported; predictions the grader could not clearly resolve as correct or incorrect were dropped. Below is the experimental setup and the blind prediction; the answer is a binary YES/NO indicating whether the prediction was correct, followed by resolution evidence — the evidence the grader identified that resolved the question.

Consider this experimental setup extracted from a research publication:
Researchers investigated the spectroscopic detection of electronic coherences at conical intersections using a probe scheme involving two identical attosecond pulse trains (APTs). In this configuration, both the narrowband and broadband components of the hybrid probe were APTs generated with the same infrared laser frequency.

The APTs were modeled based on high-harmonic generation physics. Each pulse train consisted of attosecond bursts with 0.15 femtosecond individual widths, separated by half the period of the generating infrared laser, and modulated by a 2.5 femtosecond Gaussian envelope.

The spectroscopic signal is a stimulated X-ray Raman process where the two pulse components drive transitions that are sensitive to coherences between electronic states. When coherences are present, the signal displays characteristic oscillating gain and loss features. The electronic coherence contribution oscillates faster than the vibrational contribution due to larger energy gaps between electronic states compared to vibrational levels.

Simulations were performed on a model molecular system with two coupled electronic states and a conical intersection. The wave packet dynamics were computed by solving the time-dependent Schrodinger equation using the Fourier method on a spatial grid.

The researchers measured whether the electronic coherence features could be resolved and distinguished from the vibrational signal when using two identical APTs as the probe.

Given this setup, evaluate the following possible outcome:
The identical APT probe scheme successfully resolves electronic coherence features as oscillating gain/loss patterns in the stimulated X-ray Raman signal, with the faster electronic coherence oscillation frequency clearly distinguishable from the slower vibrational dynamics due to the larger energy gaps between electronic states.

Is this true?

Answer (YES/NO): NO